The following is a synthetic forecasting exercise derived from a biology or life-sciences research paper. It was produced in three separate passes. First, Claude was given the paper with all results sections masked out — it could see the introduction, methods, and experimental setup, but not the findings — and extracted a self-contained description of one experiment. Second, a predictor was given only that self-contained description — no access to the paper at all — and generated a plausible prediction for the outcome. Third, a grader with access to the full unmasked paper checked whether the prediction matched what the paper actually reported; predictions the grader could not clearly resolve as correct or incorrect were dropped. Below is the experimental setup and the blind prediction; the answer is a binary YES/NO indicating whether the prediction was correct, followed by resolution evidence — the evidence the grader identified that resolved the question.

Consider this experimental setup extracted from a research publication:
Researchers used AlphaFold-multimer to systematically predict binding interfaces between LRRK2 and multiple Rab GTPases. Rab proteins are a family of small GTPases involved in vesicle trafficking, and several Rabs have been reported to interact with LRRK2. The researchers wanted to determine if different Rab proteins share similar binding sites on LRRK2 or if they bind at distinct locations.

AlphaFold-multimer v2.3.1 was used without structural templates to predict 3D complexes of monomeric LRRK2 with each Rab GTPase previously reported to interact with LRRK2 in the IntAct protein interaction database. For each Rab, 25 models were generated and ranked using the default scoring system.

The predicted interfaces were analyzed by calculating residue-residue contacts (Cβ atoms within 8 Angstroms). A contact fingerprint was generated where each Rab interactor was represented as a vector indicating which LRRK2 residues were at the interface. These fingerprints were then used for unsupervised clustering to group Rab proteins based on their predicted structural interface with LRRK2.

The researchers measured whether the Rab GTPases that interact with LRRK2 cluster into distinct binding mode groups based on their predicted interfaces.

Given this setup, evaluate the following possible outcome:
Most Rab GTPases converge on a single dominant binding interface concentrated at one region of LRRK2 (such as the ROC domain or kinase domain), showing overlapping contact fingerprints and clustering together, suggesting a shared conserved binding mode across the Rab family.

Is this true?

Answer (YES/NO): NO